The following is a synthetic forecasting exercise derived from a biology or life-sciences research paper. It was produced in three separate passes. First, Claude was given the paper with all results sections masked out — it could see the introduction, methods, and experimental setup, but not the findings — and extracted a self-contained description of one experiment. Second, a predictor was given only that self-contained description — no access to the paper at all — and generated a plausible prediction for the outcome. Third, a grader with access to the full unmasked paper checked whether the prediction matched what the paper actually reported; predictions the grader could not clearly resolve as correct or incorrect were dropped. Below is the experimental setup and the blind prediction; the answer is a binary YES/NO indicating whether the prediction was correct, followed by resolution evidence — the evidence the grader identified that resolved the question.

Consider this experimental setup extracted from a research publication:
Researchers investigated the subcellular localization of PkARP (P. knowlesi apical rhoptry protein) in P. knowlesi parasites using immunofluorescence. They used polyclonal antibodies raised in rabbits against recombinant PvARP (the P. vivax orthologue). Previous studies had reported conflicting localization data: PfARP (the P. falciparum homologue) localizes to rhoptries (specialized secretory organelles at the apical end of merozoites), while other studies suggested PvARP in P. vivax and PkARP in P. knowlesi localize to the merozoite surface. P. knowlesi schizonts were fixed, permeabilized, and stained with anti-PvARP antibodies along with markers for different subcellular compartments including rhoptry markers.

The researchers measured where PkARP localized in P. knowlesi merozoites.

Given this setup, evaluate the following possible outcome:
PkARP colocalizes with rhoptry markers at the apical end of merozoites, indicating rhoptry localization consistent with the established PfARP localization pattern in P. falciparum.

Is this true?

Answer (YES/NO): NO